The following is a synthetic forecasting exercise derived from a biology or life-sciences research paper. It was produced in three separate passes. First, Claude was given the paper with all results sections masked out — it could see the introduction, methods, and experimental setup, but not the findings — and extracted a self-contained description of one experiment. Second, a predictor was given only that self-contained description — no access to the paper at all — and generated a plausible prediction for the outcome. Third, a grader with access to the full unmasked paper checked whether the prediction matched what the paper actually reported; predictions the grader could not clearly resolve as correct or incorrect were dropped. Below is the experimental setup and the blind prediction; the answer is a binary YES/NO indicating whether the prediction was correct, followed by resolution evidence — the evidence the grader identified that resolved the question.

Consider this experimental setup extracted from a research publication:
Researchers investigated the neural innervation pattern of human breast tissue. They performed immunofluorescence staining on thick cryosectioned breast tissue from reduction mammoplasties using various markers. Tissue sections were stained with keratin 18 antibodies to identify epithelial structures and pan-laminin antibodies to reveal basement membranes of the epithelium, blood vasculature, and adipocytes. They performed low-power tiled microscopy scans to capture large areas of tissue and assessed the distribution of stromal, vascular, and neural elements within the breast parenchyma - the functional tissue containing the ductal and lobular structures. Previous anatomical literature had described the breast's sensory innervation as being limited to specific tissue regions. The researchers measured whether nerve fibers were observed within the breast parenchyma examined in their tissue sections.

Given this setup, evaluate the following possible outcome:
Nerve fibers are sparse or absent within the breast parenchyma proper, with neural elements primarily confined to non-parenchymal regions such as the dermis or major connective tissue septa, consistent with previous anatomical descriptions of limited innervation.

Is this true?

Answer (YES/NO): YES